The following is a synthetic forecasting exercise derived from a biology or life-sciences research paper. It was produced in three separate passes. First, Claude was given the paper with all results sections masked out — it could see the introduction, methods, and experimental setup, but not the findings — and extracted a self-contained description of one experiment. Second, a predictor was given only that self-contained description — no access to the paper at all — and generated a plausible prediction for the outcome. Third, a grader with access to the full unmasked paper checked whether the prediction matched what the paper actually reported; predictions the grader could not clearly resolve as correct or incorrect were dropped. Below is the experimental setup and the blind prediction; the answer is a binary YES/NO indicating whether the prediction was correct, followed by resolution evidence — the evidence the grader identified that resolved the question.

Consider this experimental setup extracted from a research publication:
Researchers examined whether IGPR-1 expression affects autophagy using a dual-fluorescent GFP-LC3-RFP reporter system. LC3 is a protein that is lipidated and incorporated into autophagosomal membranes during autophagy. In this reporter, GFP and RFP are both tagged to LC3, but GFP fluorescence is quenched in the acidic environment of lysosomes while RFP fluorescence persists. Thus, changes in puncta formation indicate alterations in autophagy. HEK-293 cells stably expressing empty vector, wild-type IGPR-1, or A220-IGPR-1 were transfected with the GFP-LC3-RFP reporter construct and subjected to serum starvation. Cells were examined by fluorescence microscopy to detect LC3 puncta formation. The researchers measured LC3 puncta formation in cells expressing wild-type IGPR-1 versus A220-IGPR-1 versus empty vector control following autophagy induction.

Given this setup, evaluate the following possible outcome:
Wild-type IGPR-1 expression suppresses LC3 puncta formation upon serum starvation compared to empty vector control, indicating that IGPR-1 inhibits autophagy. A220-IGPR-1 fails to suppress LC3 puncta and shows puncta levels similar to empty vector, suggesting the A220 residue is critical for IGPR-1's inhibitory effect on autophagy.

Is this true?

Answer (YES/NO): NO